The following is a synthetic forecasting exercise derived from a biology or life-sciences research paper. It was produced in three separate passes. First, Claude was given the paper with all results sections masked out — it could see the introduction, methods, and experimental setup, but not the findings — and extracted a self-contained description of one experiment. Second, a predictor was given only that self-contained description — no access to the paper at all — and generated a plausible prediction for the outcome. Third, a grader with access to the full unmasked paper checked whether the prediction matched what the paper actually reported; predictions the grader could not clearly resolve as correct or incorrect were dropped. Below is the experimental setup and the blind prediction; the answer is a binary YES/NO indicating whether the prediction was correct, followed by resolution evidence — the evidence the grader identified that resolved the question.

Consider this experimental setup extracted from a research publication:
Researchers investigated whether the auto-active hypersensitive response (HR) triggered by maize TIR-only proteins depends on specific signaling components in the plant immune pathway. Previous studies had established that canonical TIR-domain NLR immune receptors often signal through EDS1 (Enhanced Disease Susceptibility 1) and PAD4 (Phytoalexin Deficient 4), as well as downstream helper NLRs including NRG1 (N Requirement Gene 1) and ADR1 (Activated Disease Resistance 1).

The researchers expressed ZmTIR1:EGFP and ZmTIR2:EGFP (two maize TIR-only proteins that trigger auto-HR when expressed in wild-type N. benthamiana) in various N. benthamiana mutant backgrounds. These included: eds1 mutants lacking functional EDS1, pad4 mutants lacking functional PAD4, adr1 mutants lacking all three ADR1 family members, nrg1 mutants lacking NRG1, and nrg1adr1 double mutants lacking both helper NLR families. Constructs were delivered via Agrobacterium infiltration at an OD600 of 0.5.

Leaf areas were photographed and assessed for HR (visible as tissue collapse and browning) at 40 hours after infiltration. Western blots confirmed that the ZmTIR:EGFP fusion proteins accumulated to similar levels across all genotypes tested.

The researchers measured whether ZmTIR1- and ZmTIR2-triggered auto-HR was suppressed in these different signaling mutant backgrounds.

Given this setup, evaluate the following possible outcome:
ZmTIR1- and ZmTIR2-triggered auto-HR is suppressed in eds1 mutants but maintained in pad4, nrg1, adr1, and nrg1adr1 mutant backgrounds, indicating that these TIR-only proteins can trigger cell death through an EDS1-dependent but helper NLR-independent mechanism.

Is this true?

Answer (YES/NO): NO